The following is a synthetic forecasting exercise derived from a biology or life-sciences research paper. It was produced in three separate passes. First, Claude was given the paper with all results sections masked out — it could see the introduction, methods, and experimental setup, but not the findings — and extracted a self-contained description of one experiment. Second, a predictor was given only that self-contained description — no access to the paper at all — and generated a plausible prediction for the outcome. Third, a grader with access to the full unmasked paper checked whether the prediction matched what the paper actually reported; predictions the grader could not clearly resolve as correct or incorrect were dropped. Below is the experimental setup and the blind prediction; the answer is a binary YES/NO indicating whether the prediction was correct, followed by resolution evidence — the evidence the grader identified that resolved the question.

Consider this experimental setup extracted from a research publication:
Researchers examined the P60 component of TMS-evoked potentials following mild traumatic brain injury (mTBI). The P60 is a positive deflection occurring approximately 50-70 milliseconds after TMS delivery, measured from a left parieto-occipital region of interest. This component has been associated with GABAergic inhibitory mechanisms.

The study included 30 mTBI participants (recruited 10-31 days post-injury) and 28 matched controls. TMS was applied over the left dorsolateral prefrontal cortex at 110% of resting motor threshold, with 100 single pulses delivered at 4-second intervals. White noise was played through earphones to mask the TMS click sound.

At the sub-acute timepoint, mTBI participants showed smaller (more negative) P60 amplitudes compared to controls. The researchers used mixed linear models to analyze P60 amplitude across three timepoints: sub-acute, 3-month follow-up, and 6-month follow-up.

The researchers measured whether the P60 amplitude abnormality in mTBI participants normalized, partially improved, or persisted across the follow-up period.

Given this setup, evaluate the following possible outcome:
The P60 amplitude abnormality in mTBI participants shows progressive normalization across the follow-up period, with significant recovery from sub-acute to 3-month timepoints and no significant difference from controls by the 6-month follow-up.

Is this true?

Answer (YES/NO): NO